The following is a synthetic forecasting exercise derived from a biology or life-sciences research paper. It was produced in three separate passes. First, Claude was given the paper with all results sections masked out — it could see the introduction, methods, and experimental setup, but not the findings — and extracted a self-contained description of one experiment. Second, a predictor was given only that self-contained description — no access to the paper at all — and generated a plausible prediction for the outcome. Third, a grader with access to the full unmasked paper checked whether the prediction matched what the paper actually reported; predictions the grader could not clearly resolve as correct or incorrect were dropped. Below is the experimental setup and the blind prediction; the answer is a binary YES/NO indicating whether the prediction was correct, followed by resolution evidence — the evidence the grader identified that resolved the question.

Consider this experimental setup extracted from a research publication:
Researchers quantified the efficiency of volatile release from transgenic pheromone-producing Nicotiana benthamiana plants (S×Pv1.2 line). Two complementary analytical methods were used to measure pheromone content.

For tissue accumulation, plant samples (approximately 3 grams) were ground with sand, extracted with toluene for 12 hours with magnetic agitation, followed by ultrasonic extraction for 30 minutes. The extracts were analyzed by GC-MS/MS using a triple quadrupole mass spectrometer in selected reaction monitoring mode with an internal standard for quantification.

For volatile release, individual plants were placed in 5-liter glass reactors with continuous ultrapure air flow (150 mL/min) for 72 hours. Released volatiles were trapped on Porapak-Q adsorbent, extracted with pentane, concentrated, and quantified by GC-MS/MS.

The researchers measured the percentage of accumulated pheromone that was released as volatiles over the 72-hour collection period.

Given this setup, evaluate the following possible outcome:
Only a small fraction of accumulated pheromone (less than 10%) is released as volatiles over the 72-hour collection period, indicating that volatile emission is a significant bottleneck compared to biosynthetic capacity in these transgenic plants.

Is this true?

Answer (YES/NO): YES